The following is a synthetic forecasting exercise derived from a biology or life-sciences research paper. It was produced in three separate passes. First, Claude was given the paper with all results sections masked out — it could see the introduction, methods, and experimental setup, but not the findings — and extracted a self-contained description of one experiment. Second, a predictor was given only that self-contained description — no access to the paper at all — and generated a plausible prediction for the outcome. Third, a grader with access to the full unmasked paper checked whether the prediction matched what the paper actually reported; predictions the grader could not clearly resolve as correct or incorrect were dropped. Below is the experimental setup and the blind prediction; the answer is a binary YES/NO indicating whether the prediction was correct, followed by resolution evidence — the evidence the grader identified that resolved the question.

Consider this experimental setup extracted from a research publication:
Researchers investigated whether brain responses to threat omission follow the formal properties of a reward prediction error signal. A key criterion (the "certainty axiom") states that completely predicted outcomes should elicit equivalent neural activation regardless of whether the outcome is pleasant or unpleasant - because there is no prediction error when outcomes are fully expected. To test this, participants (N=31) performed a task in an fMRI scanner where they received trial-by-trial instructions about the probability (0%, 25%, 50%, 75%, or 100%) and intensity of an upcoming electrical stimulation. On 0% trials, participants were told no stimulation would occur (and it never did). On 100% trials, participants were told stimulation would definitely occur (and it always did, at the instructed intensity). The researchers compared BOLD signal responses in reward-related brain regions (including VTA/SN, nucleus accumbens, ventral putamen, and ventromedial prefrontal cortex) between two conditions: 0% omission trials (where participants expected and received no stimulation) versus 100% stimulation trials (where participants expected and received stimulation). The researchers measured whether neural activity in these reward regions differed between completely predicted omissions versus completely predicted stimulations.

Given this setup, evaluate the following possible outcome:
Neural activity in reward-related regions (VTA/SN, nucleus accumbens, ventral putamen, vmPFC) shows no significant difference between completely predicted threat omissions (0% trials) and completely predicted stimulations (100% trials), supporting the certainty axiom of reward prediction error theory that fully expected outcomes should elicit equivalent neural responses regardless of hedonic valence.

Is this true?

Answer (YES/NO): NO